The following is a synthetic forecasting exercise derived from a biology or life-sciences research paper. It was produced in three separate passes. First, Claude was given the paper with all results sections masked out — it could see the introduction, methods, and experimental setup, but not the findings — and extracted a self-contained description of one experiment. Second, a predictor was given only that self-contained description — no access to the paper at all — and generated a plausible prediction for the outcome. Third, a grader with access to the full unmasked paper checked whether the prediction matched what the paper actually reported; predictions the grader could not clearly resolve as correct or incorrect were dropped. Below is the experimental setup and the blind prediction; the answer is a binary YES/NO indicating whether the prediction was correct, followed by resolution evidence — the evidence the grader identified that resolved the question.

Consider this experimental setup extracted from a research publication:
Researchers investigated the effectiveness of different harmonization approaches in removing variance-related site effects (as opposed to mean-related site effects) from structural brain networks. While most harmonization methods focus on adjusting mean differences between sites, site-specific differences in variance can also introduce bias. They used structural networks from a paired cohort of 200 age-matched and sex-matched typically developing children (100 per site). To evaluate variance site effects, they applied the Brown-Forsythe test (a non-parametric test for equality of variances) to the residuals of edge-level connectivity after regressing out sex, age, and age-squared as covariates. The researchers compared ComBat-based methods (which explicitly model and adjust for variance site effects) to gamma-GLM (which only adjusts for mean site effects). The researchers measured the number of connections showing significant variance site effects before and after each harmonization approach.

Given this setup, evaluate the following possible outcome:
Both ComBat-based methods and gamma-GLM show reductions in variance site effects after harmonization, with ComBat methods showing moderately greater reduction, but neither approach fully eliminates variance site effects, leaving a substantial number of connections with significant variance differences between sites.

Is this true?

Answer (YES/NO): NO